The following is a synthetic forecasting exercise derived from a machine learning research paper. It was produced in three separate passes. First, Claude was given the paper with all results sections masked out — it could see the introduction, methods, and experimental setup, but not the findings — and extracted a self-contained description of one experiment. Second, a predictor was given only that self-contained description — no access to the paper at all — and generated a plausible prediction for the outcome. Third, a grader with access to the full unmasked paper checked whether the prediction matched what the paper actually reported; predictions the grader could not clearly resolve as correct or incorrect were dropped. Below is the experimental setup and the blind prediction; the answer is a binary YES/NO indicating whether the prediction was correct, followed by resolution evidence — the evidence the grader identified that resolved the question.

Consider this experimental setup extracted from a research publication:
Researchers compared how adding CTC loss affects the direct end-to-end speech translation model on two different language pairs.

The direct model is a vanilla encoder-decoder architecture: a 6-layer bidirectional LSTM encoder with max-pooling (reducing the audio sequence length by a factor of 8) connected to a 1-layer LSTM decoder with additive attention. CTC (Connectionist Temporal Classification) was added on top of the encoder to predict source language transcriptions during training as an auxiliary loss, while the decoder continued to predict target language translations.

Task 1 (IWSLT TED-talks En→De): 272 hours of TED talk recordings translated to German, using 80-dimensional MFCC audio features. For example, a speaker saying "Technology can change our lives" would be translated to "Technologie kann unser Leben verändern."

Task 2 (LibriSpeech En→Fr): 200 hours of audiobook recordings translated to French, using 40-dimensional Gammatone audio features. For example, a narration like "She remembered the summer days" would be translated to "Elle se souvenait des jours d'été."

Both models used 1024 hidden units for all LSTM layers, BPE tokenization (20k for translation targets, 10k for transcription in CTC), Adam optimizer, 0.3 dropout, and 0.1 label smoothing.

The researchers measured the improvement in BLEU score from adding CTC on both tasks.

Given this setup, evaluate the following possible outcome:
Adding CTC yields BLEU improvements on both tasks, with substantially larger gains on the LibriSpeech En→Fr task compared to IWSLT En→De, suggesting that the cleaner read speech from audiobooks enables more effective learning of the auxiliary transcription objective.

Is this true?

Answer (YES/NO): NO